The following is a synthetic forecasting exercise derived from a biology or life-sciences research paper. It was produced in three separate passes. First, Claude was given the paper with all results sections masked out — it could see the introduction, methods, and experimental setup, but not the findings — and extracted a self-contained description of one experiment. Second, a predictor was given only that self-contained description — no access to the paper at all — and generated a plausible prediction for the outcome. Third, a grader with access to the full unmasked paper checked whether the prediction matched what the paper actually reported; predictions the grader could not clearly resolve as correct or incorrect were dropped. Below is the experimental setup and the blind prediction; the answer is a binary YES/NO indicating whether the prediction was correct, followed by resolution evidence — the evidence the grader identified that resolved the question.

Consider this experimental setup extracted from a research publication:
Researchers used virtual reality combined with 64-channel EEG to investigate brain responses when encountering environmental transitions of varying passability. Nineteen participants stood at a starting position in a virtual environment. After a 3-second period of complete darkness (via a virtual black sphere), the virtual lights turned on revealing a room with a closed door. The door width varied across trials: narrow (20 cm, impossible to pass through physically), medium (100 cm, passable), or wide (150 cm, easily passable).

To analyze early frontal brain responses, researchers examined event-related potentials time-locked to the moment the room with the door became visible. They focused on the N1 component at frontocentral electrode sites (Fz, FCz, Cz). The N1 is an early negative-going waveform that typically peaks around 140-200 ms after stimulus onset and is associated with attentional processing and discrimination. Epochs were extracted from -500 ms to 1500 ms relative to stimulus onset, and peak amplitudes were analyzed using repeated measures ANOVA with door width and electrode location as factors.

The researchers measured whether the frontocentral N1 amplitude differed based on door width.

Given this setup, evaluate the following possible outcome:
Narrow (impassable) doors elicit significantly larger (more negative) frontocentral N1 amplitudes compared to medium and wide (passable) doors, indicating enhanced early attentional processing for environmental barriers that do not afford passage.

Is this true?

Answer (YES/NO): NO